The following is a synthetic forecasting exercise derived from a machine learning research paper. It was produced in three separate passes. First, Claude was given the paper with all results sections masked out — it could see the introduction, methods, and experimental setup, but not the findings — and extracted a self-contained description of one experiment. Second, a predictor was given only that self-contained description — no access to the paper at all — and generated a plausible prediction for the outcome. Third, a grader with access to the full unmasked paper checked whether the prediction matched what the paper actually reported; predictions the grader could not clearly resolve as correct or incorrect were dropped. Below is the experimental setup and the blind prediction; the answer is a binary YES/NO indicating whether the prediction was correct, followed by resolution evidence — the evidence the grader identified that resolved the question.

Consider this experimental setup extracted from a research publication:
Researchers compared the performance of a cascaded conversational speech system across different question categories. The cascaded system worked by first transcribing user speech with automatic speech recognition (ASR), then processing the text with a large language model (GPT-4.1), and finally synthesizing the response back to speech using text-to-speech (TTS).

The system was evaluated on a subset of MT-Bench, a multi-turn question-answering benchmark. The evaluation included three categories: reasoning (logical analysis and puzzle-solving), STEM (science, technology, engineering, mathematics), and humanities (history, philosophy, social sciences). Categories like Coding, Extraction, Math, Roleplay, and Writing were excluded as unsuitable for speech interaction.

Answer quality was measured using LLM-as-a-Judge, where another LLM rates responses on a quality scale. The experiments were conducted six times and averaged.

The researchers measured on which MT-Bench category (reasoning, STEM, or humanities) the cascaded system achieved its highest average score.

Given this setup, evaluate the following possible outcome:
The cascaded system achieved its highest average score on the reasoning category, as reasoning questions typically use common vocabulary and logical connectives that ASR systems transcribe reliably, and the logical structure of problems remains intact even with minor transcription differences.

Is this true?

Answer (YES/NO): NO